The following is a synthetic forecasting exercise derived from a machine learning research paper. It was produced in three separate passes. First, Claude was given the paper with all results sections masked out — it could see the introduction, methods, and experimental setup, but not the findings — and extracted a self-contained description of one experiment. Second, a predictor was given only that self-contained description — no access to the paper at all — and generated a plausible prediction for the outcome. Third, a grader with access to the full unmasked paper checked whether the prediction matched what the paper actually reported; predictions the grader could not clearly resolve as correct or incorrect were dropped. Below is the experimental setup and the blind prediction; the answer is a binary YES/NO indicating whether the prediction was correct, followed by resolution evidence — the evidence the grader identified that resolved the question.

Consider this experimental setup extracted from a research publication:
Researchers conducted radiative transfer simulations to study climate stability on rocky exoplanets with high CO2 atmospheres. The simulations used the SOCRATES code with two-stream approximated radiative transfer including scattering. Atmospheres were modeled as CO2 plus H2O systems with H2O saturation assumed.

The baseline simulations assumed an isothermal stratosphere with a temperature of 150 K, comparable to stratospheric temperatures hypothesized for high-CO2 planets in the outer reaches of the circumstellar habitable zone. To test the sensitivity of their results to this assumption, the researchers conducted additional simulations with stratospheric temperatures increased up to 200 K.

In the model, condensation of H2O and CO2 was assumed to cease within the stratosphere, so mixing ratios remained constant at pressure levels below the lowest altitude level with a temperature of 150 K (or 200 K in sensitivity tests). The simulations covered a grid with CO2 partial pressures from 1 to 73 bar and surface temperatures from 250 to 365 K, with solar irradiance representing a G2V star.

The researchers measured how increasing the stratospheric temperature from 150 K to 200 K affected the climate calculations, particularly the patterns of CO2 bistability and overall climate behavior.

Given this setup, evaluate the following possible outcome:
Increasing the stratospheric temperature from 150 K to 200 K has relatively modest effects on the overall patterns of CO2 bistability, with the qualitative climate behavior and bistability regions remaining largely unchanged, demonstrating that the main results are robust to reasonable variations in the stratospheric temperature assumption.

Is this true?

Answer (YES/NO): YES